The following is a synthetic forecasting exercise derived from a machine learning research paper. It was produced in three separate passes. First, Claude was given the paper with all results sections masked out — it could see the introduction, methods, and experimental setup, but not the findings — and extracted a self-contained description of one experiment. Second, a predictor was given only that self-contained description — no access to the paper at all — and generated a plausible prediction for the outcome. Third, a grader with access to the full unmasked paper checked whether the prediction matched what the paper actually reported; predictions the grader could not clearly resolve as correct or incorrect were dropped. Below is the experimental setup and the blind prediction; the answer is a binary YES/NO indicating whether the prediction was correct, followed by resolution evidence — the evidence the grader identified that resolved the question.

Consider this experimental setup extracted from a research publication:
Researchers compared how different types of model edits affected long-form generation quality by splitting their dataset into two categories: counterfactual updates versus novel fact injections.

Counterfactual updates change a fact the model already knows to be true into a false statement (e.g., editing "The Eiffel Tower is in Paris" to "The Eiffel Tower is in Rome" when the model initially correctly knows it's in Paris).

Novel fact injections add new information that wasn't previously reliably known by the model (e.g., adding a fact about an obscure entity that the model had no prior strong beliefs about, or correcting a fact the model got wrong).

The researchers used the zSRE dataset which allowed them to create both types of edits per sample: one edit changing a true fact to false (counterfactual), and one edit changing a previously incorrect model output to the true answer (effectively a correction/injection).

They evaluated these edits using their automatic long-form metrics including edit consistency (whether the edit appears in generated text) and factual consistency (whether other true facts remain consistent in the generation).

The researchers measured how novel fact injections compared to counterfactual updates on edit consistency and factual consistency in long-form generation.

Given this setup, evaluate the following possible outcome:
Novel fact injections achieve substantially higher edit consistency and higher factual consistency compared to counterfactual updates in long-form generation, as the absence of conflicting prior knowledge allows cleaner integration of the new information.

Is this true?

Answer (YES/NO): NO